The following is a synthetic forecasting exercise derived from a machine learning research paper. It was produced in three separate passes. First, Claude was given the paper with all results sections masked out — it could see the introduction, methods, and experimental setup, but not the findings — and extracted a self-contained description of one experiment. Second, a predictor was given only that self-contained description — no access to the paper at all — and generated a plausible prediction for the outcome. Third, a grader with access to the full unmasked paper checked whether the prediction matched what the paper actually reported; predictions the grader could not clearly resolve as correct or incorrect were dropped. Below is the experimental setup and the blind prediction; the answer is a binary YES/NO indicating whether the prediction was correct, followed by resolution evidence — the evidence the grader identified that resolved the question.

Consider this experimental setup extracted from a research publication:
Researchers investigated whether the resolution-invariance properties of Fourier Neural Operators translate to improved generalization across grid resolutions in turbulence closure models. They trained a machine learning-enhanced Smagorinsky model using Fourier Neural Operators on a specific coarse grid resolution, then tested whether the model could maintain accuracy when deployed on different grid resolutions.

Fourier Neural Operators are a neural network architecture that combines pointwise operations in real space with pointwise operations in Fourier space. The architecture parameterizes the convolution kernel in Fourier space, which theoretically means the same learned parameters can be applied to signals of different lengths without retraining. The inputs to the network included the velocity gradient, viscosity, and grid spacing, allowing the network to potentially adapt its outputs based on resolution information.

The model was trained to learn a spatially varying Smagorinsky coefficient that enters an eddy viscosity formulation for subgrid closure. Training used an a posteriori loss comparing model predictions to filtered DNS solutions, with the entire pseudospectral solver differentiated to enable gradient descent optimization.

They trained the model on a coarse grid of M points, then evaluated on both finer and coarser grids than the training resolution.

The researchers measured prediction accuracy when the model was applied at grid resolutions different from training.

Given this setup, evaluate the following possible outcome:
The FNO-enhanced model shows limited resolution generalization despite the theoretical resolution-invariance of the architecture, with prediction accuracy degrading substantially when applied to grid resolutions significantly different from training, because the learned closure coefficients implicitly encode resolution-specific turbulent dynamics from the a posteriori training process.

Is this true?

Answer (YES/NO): NO